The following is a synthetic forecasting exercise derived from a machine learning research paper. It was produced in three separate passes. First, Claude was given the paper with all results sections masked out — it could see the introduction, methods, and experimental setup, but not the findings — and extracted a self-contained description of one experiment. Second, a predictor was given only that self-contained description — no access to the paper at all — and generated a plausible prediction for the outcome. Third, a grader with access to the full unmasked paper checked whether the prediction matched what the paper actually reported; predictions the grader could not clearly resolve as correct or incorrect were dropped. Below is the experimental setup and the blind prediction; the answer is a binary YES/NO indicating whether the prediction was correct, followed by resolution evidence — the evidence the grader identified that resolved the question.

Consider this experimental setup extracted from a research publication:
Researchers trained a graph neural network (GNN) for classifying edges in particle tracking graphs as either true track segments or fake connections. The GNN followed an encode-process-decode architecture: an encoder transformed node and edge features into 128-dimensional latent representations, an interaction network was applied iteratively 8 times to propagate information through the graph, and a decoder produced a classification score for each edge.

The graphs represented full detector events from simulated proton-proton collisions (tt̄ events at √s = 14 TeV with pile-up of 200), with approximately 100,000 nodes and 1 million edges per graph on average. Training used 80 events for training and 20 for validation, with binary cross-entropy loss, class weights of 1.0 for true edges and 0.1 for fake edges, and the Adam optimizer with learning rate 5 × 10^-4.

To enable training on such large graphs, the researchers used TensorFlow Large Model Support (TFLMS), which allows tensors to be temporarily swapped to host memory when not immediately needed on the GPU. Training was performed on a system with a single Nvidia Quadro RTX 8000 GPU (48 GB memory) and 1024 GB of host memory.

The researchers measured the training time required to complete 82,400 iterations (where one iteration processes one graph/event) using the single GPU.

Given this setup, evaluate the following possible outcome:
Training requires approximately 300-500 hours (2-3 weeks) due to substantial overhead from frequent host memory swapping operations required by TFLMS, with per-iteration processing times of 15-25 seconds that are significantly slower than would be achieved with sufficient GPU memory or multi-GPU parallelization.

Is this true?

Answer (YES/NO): NO